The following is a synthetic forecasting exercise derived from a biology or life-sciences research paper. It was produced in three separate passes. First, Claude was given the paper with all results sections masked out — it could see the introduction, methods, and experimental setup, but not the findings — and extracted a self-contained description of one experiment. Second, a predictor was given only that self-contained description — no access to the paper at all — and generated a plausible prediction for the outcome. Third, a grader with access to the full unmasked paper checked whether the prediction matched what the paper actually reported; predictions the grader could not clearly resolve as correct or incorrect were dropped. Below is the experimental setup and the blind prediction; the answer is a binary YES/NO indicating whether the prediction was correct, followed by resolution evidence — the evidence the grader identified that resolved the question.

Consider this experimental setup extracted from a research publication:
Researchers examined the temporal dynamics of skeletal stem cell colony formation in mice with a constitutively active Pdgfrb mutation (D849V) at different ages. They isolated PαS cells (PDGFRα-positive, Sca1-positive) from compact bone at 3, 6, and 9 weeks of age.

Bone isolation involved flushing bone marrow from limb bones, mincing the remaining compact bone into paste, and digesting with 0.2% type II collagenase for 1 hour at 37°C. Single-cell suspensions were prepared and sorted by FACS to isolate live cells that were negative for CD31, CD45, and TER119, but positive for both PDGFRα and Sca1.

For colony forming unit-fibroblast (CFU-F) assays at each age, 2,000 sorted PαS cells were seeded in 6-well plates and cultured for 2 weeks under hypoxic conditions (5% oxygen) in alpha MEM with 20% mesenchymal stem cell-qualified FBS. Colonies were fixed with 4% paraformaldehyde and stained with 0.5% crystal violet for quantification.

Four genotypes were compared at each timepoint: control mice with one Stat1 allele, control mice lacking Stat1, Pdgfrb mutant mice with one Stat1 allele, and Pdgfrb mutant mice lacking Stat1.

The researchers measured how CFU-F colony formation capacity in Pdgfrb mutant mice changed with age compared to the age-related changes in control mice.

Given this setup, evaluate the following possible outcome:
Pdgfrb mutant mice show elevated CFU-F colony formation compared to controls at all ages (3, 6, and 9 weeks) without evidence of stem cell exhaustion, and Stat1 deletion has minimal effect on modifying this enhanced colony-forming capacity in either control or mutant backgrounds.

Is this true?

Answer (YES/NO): NO